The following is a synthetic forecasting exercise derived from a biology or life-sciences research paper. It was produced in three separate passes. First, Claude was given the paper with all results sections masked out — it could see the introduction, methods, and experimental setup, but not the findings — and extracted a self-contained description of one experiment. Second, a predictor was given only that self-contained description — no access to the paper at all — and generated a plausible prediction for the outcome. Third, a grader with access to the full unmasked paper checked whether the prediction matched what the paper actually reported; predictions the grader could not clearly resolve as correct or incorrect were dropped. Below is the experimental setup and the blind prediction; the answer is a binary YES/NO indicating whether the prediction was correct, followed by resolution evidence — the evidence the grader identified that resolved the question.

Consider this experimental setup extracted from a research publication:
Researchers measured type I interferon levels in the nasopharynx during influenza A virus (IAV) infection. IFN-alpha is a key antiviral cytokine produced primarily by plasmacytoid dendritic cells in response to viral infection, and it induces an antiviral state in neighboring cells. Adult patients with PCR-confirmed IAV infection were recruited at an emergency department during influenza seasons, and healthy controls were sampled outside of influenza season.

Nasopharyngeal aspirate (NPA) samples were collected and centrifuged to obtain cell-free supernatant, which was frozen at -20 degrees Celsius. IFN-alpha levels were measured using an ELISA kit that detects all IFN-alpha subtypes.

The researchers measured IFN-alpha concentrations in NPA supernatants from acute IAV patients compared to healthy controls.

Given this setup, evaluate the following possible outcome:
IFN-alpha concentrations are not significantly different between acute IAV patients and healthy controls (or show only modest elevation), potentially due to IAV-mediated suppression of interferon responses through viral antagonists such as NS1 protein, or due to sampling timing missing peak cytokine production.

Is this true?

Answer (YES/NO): NO